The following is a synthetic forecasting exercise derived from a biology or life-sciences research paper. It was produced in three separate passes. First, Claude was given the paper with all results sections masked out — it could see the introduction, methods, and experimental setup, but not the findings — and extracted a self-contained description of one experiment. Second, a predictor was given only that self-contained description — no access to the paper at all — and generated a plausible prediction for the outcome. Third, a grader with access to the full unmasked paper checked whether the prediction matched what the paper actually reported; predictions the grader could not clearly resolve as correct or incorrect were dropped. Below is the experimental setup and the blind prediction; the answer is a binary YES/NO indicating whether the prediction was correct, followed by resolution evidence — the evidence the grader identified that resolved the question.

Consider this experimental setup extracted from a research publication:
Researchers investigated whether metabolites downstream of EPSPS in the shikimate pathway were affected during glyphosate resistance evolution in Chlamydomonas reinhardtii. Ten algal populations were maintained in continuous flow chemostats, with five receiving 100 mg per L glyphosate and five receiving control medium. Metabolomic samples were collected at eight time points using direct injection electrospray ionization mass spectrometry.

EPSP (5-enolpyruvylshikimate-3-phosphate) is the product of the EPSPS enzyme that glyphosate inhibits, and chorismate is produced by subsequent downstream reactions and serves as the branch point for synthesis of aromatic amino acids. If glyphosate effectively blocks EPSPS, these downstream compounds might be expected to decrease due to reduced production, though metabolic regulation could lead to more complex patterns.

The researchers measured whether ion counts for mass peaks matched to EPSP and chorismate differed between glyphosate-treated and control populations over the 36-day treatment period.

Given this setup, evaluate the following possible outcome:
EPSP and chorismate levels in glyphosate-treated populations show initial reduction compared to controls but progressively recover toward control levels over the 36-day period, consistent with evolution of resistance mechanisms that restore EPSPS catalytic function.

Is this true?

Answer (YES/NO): NO